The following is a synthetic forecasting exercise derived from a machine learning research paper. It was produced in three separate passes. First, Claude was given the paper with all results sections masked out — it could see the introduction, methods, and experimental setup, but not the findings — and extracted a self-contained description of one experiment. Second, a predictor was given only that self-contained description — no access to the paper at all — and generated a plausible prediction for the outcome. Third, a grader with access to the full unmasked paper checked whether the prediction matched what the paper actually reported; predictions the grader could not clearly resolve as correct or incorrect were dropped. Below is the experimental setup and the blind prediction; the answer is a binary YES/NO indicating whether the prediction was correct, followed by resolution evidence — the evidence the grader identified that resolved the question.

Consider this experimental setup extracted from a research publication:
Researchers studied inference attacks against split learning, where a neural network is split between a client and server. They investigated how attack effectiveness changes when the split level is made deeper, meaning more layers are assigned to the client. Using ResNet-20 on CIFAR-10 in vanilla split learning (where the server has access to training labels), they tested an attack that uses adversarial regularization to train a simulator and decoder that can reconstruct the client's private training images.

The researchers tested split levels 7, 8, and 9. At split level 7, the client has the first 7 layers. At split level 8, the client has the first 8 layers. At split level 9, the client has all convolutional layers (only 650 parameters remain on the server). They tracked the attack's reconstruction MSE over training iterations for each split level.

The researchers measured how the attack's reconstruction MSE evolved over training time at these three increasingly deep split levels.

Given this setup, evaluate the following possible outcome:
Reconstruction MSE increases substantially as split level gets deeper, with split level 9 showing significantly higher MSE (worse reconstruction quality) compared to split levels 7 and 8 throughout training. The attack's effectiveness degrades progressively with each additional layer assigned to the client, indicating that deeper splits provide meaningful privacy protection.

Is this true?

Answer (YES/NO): NO